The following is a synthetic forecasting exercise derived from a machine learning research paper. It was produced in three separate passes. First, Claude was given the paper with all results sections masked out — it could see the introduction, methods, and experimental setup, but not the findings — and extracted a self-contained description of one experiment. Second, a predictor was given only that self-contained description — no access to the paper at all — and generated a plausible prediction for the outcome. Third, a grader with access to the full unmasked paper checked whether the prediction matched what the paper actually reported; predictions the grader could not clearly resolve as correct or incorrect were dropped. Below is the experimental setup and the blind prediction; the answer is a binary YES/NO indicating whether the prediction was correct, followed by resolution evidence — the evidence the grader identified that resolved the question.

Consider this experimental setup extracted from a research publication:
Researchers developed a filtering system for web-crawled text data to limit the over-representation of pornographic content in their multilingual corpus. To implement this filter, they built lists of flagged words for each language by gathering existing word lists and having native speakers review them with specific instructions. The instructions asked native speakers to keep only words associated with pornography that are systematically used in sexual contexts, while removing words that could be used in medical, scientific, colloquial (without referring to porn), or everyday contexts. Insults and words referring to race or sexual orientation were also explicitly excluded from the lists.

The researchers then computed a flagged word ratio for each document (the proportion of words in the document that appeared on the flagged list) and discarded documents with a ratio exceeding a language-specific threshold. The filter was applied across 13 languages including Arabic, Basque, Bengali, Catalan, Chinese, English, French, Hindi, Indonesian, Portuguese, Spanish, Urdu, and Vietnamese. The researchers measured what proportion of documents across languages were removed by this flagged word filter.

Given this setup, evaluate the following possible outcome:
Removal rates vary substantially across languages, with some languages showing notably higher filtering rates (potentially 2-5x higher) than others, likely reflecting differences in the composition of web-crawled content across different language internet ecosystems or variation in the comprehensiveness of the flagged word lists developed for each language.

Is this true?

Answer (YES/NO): NO